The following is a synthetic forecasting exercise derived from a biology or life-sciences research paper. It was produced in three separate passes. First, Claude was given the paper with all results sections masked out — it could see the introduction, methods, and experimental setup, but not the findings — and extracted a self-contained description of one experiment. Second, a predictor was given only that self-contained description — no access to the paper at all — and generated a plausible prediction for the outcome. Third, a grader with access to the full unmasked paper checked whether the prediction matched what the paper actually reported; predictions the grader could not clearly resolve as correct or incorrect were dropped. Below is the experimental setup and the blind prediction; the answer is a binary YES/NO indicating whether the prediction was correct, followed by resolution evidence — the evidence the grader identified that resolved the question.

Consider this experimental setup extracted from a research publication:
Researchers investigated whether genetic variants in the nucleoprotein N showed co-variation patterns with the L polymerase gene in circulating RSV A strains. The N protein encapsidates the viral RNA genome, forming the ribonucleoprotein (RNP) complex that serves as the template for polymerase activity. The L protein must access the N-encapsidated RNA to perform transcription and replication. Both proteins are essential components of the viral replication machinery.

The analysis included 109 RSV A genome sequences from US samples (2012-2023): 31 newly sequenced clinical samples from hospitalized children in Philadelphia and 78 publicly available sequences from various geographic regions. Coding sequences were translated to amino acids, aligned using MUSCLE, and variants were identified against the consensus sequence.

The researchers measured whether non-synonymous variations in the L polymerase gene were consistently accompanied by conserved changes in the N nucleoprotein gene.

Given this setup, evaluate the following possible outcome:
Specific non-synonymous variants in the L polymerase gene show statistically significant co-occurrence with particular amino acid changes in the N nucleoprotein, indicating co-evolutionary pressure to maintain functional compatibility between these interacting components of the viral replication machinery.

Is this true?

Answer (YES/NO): NO